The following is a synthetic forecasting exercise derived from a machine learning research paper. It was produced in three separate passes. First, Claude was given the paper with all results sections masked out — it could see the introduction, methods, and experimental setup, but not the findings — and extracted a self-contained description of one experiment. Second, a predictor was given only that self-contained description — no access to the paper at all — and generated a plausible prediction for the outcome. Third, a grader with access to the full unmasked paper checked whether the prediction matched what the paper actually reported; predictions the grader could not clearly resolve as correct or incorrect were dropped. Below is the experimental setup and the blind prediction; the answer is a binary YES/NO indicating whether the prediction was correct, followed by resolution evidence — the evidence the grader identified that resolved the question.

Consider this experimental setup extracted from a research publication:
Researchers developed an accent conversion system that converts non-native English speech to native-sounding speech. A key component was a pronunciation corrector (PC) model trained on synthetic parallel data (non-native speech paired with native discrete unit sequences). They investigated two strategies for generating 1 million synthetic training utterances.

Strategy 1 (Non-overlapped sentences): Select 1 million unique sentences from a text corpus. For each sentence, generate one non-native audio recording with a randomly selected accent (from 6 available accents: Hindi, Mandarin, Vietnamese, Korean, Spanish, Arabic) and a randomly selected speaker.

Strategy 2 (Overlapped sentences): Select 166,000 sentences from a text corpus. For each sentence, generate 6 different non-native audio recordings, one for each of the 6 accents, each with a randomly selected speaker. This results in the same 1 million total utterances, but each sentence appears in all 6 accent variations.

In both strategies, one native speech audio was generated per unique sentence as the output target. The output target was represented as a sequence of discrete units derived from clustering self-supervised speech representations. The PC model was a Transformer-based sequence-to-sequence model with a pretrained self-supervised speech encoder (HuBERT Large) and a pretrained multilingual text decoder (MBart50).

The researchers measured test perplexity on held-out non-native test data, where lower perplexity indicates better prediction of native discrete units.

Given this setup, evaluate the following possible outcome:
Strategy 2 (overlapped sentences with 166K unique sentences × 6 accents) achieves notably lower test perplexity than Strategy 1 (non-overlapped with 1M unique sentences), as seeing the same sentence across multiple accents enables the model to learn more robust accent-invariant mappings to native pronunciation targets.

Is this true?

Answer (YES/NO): YES